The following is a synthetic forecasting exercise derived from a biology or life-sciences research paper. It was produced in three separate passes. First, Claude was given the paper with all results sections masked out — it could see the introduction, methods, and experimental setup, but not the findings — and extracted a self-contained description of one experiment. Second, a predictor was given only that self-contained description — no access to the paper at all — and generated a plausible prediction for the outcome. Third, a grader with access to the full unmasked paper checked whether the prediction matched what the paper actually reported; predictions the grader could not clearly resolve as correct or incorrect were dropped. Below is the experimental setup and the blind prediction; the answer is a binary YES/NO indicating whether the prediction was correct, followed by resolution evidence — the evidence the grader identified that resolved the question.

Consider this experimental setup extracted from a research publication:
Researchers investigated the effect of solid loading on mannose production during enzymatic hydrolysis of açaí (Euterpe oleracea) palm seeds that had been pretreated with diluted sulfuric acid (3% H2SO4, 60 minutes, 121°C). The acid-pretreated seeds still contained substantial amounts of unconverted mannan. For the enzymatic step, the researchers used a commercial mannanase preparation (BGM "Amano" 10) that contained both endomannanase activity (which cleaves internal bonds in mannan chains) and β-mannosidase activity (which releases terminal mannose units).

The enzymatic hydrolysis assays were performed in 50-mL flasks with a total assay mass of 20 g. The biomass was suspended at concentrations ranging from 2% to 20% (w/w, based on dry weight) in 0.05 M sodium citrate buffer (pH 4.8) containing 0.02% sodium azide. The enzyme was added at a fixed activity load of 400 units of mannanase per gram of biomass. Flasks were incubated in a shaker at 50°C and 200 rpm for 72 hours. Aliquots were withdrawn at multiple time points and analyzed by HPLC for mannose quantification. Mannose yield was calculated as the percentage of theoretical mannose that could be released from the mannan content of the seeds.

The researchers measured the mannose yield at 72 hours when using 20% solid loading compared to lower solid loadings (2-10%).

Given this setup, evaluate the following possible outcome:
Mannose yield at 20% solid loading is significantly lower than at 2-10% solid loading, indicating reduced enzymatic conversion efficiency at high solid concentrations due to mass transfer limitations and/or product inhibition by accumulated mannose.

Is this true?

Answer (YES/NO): NO